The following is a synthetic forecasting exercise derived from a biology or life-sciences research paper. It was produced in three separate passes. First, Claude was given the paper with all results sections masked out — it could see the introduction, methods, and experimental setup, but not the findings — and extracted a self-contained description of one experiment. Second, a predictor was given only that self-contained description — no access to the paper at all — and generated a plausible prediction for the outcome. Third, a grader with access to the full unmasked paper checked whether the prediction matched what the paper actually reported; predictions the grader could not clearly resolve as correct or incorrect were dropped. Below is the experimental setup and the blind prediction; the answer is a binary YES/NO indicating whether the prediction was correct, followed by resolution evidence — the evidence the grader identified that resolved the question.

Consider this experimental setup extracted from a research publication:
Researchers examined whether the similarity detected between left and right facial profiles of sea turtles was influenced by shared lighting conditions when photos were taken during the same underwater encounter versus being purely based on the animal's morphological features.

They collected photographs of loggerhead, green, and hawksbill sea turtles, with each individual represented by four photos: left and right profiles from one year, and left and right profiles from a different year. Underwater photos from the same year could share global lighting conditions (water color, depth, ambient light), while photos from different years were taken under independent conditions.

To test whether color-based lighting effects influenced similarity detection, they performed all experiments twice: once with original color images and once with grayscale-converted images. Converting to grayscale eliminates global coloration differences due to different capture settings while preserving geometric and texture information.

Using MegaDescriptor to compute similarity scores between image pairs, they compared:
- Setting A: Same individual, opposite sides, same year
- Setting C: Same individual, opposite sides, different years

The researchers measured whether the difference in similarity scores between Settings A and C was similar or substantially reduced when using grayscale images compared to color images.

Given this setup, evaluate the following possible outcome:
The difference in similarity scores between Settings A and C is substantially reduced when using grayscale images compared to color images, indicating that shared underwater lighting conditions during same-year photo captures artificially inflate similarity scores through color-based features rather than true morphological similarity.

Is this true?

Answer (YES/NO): NO